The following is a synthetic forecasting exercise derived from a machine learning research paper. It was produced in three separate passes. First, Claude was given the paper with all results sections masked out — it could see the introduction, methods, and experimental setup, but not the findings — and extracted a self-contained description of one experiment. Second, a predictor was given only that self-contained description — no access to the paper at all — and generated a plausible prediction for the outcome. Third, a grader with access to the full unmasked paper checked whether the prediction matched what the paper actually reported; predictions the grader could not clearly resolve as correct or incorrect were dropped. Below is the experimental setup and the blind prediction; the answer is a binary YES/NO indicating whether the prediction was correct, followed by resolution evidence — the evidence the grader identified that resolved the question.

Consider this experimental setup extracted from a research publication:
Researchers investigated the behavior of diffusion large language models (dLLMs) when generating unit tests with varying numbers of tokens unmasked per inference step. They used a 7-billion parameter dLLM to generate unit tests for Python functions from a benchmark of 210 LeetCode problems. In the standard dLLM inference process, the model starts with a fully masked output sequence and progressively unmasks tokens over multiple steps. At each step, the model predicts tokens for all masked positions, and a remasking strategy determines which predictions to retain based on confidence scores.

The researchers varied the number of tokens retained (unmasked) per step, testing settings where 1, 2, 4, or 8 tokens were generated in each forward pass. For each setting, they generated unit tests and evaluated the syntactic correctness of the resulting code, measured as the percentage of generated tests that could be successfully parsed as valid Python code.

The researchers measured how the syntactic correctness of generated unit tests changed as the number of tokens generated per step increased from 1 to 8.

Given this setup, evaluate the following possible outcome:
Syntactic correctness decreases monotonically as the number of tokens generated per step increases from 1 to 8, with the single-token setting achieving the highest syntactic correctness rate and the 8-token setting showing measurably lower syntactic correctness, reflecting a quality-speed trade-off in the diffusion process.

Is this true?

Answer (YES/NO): YES